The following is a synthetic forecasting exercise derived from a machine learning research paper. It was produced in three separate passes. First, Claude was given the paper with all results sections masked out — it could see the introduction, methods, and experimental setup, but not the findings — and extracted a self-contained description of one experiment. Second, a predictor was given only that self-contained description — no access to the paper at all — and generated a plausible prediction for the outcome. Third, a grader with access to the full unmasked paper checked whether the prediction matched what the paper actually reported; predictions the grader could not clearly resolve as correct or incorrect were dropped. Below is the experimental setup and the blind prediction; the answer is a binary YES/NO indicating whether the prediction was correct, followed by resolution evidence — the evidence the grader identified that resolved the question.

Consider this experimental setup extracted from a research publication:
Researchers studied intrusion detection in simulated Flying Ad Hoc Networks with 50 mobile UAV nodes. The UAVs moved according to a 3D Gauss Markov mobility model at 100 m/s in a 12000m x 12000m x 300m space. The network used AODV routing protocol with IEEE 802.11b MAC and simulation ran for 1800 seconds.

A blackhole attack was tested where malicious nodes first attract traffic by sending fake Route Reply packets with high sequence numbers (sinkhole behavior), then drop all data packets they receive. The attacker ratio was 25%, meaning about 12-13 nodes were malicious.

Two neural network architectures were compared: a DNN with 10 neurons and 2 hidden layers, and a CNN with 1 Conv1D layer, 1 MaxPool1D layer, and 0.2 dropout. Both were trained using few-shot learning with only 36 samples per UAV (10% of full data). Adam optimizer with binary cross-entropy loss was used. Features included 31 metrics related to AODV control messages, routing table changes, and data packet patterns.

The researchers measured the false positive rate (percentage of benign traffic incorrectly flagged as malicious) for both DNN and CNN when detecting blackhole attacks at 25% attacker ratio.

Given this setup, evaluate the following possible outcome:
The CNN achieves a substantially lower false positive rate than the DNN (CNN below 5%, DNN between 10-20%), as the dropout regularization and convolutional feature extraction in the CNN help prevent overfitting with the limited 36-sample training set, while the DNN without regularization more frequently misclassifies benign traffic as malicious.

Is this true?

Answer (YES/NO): YES